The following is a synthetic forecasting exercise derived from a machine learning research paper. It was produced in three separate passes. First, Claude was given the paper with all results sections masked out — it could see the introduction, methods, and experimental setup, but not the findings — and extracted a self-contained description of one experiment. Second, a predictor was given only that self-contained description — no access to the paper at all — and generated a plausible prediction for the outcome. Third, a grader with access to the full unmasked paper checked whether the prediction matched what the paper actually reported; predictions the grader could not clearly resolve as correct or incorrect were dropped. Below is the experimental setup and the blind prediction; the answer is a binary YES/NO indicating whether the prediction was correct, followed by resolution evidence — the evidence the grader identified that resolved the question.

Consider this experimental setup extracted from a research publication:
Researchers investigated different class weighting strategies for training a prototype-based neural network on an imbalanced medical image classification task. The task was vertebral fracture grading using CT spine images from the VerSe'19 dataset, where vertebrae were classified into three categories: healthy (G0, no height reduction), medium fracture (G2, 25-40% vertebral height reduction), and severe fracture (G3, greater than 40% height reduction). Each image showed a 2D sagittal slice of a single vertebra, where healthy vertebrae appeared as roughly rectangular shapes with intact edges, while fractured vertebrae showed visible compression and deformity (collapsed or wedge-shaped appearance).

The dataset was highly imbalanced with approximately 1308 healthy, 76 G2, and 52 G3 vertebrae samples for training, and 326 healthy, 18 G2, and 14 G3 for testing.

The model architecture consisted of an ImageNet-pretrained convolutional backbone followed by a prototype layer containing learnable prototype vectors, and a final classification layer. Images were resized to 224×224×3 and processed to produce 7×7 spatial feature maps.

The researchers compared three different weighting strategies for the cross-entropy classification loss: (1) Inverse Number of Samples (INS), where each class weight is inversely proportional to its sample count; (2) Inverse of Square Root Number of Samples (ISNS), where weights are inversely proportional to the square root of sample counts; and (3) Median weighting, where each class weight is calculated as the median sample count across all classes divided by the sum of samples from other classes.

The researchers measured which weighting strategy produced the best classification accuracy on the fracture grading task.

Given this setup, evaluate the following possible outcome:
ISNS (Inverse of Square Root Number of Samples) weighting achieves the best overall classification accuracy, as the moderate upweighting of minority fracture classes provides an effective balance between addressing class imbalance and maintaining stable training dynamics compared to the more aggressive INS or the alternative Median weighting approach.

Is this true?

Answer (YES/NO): NO